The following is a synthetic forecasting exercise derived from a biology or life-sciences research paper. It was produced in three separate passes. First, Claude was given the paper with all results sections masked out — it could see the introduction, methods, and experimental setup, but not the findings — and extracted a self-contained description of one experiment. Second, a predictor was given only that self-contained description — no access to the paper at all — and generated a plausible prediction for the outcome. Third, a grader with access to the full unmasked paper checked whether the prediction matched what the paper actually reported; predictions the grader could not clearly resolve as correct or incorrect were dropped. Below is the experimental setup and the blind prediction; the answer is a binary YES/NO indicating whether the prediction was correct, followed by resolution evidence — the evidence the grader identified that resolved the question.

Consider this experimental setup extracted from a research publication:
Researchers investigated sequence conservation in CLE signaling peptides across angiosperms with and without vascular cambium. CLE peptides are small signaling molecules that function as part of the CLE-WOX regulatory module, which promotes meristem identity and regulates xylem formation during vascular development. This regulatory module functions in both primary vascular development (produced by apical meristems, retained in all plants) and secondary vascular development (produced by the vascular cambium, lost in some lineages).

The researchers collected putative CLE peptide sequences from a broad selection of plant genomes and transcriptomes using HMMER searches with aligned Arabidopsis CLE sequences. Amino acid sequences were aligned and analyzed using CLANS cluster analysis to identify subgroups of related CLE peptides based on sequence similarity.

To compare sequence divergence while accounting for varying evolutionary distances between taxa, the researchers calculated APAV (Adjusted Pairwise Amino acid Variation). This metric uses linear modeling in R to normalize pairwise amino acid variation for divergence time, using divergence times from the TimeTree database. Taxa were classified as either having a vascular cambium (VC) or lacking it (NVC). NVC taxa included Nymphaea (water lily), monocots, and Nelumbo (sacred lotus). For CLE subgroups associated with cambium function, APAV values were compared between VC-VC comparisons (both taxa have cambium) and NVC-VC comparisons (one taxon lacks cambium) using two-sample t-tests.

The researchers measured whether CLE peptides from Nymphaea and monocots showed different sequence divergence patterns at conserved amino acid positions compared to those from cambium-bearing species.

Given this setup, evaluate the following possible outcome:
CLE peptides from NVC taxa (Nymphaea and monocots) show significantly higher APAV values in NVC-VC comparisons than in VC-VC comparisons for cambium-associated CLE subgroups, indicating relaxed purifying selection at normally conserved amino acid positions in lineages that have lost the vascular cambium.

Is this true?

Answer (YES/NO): NO